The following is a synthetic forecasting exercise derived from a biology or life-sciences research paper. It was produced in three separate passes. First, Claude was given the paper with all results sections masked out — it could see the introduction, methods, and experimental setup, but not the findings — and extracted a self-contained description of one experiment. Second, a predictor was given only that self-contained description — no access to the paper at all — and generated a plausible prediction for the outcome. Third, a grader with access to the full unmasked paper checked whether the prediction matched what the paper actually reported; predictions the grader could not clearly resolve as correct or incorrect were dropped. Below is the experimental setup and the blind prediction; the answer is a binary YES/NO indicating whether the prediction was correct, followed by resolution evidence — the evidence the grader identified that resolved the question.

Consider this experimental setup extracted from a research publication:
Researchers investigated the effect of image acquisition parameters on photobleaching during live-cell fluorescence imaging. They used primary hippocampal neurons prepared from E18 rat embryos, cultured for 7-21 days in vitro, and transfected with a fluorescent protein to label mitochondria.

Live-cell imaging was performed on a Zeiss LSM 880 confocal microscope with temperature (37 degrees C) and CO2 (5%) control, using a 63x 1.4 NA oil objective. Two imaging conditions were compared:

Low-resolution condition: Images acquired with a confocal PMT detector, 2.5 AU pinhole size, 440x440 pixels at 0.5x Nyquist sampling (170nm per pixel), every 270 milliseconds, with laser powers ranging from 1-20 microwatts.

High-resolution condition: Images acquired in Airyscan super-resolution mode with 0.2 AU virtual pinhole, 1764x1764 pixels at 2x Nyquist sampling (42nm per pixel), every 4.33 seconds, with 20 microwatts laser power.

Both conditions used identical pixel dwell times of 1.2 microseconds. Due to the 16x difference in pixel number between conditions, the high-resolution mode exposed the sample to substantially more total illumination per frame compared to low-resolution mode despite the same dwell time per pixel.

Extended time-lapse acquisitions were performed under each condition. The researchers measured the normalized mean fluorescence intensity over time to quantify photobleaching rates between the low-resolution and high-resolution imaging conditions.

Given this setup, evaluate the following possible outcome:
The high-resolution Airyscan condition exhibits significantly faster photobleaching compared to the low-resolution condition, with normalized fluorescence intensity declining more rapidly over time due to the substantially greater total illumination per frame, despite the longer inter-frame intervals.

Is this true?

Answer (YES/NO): YES